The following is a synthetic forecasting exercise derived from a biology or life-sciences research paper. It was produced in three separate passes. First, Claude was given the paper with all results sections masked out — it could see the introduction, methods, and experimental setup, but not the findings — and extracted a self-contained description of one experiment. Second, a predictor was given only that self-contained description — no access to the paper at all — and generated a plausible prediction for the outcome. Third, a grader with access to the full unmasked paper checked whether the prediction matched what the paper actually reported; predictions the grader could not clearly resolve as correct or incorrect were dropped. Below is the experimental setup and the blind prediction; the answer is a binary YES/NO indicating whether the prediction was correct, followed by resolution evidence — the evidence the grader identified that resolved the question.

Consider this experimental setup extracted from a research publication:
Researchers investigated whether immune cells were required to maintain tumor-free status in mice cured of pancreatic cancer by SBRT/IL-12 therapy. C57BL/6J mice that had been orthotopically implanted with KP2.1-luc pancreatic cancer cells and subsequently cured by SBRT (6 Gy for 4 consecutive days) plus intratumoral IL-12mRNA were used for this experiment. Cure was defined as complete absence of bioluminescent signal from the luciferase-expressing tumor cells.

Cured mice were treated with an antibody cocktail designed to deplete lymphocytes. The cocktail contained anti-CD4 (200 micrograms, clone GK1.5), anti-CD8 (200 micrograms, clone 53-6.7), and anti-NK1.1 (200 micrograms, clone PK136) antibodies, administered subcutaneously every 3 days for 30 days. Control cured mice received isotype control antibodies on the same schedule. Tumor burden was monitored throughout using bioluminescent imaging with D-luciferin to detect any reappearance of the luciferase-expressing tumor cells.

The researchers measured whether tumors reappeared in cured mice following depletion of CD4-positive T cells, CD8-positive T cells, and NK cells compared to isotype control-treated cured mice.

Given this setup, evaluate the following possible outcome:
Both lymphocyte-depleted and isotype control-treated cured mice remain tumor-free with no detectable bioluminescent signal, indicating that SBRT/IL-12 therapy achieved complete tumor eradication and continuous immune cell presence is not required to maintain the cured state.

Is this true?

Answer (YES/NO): YES